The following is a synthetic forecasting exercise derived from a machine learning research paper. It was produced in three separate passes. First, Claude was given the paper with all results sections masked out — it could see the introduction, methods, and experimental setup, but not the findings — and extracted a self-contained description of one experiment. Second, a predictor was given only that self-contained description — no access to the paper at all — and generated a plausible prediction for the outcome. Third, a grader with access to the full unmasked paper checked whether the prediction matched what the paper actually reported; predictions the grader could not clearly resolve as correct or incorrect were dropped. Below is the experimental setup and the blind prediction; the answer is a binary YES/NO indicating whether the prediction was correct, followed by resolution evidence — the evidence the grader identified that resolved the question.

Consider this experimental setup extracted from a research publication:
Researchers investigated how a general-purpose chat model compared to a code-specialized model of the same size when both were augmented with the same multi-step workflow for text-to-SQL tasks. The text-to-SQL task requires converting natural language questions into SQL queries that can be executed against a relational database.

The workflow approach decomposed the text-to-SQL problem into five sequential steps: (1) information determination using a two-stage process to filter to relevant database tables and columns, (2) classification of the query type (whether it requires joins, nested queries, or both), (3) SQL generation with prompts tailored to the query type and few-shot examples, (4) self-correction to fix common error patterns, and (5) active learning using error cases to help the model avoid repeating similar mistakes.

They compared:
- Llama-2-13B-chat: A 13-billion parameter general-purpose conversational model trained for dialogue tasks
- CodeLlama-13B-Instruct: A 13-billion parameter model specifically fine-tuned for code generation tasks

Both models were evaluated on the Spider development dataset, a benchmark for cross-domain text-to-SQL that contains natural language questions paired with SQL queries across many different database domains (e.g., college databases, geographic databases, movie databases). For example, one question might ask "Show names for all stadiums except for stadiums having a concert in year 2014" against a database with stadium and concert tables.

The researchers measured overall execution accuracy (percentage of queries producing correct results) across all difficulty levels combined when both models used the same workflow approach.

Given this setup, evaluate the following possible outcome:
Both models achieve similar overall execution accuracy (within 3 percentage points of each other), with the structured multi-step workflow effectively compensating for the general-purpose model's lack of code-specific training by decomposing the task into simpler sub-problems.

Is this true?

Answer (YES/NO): NO